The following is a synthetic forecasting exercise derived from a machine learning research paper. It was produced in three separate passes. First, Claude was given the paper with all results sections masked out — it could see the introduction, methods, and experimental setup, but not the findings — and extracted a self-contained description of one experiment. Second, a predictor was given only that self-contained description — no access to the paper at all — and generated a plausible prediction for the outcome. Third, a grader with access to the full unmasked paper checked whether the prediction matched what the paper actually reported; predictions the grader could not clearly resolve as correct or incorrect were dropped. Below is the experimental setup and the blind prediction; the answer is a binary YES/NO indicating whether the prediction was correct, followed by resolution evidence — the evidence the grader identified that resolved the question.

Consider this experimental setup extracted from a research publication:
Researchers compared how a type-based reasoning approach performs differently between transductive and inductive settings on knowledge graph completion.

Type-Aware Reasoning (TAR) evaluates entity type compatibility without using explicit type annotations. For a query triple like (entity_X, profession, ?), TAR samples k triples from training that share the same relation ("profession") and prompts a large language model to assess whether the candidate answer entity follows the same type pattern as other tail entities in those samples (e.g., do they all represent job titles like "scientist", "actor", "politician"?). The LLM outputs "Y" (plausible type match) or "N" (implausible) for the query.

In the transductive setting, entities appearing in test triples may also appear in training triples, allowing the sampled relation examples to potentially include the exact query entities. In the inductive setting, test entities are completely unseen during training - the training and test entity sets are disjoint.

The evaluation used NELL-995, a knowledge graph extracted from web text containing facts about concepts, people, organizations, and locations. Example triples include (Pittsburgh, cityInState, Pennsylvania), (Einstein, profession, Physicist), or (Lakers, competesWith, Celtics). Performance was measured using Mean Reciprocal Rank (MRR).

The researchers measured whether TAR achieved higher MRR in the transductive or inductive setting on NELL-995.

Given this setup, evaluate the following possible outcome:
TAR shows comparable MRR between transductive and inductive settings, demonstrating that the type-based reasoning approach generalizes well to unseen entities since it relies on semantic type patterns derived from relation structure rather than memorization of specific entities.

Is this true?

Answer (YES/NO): NO